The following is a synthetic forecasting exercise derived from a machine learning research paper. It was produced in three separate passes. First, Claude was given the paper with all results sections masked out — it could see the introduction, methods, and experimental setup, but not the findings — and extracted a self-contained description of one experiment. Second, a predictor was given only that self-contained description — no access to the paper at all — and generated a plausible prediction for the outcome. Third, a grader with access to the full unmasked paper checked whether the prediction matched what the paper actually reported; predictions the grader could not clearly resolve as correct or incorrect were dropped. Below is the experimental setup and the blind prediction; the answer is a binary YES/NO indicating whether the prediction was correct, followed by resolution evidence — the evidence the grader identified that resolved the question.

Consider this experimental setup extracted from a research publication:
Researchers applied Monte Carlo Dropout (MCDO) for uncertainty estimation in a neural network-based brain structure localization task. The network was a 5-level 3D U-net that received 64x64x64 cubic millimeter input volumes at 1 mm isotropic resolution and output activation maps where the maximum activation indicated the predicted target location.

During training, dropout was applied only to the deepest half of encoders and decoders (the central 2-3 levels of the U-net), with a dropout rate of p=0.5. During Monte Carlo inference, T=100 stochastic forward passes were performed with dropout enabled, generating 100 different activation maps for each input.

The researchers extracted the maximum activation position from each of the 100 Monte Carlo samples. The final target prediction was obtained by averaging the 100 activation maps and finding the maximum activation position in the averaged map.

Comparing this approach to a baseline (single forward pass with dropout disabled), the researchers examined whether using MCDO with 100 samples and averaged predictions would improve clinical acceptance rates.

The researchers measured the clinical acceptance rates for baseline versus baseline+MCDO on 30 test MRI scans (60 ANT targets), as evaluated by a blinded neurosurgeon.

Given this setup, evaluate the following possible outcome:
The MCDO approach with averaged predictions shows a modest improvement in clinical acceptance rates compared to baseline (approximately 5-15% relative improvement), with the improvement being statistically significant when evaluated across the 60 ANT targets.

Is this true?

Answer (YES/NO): NO